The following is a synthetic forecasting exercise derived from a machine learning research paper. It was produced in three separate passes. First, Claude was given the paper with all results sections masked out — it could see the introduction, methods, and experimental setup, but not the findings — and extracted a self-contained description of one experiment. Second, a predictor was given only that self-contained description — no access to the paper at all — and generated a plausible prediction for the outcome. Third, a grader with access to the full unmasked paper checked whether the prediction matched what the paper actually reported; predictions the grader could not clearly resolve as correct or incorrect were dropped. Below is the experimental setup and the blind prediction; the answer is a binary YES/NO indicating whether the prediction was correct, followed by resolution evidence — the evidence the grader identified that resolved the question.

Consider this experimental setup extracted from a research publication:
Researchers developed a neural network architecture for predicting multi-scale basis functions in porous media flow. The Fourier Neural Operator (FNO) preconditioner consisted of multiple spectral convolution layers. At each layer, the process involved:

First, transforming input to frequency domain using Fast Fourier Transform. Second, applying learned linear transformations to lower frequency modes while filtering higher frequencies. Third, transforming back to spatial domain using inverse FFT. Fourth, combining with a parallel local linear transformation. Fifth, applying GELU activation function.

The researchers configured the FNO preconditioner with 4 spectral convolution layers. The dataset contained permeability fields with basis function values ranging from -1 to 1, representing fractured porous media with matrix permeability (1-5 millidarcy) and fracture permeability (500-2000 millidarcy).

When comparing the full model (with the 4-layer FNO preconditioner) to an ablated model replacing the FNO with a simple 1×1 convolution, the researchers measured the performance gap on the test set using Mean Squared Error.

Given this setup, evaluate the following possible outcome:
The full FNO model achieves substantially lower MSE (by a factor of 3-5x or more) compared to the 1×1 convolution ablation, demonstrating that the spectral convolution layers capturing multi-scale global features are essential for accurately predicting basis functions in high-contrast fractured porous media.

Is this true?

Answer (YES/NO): YES